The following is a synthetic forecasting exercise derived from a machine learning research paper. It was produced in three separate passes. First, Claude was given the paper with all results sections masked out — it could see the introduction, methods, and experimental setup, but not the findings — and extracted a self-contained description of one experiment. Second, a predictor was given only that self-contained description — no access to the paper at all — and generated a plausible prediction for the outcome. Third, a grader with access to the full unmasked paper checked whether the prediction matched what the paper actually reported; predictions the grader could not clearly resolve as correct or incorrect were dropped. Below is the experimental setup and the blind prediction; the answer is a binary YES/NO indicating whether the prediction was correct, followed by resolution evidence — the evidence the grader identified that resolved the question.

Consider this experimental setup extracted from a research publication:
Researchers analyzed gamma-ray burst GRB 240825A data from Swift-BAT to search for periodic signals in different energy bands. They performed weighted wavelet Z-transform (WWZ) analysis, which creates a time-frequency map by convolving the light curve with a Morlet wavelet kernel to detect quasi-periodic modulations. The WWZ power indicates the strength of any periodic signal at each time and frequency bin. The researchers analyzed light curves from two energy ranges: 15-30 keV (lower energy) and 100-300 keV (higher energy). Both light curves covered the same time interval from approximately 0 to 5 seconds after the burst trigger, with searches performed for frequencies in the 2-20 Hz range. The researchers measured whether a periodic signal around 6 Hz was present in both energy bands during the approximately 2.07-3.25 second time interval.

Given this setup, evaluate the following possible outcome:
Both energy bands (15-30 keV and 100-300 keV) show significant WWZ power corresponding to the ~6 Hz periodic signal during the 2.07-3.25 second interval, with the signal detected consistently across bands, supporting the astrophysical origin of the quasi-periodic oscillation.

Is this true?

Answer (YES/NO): NO